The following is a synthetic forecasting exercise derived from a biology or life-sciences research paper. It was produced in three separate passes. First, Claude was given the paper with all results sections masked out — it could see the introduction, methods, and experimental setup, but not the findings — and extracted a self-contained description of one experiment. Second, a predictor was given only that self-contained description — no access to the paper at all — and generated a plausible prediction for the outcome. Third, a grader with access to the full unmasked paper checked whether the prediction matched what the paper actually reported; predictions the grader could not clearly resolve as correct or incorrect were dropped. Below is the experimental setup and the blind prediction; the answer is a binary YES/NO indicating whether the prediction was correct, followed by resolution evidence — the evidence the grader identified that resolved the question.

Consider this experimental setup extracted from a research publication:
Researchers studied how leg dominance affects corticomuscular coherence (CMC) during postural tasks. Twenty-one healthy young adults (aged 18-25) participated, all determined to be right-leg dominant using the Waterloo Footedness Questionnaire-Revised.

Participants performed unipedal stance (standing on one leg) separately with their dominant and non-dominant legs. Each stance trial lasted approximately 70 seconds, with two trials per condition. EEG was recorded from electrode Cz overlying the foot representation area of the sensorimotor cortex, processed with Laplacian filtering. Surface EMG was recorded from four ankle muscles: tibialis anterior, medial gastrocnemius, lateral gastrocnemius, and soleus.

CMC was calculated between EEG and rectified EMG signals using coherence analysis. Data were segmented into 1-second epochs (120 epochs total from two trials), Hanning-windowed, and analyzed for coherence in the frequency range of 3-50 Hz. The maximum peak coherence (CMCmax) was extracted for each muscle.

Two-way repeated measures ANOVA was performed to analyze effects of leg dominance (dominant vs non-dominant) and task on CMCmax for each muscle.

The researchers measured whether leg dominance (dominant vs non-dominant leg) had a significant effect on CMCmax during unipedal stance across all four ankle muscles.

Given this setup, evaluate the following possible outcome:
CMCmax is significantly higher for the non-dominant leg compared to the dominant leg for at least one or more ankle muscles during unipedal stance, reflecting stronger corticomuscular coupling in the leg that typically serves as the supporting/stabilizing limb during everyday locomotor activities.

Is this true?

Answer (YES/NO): NO